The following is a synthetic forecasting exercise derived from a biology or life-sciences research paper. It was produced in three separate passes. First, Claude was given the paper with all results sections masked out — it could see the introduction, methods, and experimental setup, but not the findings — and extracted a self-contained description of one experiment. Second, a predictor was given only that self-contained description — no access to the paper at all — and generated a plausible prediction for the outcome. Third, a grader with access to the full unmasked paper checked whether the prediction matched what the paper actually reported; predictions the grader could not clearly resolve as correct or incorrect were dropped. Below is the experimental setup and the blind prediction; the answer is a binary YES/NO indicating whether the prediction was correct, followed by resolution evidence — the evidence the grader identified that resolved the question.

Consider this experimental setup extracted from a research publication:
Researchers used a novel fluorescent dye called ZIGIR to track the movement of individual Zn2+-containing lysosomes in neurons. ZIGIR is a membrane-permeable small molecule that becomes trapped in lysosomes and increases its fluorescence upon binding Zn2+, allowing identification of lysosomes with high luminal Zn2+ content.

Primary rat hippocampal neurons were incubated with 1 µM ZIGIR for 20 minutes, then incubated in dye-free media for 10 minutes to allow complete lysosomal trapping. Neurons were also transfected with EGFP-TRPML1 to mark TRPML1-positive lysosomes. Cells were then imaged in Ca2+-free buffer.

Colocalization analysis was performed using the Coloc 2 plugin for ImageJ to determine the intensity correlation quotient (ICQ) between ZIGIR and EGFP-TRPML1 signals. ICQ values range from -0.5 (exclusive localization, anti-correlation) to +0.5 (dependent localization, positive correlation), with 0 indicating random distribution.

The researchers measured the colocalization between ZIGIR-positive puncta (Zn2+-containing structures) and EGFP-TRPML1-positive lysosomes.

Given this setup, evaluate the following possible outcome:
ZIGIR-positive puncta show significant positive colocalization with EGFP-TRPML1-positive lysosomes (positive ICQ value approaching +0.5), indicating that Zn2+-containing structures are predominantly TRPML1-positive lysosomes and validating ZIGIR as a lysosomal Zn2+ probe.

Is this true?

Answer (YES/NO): YES